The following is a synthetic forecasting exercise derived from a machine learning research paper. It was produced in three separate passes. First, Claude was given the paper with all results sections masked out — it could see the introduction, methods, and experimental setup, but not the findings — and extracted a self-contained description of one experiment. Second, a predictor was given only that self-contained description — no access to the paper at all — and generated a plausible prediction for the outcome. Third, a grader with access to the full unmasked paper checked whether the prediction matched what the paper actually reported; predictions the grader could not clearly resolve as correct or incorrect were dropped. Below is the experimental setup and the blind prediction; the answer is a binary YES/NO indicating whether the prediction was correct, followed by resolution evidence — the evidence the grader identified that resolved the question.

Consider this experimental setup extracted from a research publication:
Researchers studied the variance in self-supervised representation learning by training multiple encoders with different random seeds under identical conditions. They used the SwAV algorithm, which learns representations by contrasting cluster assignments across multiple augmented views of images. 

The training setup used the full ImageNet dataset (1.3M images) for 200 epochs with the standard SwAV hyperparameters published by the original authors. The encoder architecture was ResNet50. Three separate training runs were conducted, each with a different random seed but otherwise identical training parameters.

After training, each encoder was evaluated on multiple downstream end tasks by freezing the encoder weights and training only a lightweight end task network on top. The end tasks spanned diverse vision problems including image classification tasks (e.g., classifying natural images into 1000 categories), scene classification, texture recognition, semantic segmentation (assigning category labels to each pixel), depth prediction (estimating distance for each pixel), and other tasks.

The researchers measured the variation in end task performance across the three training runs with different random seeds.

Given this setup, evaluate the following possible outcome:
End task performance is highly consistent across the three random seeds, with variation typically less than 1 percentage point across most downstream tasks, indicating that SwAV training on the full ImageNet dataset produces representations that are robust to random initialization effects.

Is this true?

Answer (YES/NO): YES